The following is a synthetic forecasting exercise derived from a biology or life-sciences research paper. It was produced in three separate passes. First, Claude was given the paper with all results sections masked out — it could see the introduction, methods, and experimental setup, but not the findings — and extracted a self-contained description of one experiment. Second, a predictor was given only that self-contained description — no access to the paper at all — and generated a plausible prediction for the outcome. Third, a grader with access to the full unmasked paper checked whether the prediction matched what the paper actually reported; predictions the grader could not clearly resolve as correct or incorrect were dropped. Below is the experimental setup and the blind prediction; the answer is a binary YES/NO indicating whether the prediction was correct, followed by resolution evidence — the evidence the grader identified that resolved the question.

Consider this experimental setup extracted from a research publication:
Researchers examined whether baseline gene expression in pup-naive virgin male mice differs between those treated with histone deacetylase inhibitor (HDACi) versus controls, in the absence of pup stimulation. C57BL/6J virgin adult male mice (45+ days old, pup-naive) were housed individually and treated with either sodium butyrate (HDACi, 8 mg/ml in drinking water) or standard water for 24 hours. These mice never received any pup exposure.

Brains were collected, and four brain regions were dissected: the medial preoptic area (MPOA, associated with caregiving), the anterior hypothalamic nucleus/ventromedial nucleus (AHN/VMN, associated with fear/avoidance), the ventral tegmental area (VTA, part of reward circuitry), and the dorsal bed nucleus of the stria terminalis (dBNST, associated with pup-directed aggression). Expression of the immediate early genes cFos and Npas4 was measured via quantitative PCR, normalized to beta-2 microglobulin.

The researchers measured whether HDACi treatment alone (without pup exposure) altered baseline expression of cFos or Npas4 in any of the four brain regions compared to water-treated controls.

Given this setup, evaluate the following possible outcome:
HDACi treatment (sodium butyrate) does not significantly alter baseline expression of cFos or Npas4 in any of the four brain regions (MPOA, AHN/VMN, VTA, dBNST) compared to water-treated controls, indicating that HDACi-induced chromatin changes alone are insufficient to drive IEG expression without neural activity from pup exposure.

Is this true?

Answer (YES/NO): YES